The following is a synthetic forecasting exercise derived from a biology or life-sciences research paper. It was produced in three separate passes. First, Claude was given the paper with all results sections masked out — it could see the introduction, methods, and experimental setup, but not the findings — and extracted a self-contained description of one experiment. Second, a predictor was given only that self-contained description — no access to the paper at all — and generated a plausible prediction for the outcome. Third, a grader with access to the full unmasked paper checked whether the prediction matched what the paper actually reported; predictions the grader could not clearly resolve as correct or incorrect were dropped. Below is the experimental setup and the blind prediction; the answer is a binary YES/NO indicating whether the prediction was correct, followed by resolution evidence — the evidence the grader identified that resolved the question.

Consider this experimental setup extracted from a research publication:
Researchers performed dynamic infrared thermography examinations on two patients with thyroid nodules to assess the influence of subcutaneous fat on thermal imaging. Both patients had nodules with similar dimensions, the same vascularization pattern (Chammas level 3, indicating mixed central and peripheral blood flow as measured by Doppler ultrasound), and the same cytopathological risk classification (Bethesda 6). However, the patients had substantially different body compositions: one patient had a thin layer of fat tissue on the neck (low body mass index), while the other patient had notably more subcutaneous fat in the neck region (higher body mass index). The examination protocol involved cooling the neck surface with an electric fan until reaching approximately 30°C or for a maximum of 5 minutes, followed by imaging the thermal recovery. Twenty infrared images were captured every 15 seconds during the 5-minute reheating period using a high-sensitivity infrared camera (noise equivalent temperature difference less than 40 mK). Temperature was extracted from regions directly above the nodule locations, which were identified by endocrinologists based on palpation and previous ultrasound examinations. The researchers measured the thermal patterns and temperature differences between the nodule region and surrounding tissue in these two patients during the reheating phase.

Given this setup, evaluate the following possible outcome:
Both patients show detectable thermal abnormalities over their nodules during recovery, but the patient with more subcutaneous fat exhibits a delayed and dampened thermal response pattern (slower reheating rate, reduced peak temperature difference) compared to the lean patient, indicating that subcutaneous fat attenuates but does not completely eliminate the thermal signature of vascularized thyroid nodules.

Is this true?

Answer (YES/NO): YES